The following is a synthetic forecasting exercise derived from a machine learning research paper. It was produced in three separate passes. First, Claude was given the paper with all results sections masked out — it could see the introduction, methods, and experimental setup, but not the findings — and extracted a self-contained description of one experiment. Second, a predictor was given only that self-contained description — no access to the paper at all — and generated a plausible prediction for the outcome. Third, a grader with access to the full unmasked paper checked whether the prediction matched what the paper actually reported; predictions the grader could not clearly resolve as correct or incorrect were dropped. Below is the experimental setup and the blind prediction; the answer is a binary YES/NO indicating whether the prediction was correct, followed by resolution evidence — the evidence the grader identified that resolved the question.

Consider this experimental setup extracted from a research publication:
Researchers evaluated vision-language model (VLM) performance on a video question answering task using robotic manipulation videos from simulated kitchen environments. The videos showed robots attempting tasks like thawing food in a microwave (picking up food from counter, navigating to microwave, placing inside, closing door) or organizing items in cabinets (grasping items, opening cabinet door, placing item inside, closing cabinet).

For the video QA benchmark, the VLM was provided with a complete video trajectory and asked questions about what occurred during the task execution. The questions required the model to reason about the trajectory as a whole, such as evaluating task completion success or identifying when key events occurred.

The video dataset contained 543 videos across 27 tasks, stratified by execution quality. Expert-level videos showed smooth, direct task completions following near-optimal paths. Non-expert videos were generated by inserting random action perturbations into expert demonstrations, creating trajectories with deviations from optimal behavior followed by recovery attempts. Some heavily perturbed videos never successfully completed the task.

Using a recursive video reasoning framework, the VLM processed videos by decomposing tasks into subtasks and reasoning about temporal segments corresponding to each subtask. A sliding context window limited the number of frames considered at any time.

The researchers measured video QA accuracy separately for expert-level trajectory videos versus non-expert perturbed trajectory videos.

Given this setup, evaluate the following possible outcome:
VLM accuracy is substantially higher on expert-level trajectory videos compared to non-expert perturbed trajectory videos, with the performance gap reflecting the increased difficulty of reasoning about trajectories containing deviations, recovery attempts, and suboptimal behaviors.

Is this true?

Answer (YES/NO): NO